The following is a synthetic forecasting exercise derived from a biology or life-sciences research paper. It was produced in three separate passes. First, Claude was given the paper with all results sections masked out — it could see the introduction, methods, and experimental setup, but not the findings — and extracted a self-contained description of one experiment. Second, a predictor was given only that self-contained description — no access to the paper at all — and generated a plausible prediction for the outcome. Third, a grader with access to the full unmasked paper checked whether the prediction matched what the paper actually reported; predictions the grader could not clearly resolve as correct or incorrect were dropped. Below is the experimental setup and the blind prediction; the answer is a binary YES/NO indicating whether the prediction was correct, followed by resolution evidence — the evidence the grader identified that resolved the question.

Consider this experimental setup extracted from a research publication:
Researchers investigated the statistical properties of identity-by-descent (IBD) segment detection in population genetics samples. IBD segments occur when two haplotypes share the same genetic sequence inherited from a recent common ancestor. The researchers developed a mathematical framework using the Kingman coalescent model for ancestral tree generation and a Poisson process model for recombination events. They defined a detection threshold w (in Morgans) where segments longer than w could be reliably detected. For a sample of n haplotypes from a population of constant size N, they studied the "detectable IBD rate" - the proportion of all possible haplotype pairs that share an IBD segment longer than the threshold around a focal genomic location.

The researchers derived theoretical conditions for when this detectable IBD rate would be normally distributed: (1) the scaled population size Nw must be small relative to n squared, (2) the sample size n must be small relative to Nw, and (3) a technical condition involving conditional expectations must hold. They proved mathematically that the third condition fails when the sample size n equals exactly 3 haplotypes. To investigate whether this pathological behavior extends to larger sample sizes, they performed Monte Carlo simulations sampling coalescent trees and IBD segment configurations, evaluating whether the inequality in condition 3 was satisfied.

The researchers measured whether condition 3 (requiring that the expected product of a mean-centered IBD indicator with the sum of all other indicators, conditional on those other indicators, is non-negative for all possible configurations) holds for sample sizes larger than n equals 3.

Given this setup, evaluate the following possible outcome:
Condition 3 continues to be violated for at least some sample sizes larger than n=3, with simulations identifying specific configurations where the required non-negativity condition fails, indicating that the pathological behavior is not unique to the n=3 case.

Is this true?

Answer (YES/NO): NO